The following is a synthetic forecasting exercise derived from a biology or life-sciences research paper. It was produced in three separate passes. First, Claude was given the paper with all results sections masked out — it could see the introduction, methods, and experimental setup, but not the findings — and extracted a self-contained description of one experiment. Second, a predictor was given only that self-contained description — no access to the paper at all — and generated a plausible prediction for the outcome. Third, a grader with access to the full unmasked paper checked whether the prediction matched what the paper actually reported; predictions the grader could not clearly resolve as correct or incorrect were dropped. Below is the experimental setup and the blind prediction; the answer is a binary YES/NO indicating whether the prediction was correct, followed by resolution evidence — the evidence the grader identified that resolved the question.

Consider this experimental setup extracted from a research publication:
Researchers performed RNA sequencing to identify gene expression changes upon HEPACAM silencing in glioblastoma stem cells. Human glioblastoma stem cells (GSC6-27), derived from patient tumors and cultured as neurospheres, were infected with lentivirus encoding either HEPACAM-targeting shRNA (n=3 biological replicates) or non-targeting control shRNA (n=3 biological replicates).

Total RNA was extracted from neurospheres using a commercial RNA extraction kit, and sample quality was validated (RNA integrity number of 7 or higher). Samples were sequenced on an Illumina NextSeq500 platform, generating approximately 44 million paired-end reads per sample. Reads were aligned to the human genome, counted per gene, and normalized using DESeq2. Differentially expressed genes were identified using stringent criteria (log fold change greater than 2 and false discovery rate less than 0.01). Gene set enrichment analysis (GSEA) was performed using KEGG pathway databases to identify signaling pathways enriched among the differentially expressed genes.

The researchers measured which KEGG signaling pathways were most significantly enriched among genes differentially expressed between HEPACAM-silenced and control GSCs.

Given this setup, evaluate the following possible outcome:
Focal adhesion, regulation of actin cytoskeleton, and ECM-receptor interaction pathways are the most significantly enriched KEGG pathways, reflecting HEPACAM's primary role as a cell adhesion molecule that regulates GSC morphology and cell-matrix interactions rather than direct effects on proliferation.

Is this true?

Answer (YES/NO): NO